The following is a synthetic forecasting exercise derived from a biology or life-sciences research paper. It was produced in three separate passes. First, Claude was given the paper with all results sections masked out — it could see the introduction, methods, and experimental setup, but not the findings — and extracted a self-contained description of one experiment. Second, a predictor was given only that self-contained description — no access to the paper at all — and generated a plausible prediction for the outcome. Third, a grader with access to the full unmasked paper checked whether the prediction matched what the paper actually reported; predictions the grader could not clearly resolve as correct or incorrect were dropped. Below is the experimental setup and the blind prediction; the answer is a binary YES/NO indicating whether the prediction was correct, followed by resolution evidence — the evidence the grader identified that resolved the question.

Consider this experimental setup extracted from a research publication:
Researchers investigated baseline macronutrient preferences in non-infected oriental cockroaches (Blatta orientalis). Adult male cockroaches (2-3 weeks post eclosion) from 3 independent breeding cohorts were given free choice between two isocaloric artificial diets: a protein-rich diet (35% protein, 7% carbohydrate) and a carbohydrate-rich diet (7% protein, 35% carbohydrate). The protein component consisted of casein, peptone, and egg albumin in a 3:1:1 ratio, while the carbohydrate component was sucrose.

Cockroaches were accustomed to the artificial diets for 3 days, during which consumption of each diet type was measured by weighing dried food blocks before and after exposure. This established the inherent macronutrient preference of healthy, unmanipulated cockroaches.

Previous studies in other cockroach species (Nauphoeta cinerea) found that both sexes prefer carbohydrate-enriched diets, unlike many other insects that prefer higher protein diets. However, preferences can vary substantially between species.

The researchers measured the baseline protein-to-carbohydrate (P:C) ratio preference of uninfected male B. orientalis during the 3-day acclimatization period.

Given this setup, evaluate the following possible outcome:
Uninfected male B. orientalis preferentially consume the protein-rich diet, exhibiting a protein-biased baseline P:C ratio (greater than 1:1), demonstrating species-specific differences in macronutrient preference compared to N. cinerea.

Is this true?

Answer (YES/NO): NO